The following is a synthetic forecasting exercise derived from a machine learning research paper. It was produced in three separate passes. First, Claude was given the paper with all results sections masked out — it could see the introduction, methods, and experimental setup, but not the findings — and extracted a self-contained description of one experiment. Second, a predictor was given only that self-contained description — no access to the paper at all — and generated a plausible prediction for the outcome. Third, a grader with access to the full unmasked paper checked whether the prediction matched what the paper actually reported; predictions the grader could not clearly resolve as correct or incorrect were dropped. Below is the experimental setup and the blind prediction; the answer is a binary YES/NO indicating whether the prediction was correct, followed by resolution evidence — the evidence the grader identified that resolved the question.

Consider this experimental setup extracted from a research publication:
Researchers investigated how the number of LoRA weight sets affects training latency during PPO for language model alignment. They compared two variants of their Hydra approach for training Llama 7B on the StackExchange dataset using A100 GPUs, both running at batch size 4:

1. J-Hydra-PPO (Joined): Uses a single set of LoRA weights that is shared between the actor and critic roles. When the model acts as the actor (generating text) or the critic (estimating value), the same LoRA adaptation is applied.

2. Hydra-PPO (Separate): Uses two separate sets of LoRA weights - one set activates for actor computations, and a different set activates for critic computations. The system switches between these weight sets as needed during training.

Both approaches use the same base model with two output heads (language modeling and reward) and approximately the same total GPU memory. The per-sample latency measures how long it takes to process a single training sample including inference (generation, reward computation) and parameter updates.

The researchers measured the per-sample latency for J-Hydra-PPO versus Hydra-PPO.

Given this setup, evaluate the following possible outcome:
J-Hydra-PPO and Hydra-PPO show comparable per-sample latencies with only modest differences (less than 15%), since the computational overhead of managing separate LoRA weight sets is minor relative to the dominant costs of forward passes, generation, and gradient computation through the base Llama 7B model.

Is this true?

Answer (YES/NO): NO